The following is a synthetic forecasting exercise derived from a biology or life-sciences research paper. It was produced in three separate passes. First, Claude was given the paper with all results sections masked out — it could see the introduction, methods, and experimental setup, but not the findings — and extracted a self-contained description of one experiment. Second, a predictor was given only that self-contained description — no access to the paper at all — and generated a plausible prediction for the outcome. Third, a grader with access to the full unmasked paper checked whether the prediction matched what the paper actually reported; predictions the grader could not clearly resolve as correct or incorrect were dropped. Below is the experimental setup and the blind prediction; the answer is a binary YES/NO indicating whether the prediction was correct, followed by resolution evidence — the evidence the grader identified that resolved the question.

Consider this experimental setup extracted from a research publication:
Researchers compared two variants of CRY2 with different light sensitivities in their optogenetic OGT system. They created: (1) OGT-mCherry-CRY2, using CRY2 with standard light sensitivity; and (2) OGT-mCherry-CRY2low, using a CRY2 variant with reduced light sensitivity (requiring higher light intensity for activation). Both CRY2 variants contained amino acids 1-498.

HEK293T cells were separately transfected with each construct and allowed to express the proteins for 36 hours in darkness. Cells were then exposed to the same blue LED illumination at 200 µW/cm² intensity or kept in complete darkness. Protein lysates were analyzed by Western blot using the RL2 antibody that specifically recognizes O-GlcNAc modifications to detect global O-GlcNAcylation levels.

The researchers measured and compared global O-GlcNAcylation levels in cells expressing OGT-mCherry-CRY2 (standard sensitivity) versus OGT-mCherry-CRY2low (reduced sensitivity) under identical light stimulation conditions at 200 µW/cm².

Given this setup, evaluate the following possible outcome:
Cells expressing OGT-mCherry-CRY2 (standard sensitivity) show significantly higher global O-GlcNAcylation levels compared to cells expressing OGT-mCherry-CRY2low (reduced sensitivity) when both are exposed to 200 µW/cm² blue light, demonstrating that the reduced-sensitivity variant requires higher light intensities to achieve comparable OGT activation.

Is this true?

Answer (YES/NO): YES